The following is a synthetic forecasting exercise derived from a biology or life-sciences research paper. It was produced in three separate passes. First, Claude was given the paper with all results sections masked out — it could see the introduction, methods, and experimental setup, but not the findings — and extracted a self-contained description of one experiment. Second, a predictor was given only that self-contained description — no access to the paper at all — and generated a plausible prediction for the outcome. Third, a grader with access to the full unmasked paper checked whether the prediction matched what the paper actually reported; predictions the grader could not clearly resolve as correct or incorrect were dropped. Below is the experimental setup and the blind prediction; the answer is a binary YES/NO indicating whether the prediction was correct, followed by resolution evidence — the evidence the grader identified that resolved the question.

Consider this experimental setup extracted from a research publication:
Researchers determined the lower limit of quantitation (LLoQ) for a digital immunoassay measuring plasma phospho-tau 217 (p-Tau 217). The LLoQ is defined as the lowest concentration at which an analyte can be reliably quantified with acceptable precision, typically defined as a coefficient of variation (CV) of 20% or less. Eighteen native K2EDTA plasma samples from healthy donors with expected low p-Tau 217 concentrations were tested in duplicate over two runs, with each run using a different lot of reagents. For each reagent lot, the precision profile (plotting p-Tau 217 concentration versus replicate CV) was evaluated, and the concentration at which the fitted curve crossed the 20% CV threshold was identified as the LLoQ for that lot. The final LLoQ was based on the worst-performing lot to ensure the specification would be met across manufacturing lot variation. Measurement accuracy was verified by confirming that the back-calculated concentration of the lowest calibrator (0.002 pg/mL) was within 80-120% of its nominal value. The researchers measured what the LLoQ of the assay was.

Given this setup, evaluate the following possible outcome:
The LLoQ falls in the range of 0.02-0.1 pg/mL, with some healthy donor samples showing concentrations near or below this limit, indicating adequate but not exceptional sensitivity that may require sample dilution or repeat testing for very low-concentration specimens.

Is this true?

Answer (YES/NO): NO